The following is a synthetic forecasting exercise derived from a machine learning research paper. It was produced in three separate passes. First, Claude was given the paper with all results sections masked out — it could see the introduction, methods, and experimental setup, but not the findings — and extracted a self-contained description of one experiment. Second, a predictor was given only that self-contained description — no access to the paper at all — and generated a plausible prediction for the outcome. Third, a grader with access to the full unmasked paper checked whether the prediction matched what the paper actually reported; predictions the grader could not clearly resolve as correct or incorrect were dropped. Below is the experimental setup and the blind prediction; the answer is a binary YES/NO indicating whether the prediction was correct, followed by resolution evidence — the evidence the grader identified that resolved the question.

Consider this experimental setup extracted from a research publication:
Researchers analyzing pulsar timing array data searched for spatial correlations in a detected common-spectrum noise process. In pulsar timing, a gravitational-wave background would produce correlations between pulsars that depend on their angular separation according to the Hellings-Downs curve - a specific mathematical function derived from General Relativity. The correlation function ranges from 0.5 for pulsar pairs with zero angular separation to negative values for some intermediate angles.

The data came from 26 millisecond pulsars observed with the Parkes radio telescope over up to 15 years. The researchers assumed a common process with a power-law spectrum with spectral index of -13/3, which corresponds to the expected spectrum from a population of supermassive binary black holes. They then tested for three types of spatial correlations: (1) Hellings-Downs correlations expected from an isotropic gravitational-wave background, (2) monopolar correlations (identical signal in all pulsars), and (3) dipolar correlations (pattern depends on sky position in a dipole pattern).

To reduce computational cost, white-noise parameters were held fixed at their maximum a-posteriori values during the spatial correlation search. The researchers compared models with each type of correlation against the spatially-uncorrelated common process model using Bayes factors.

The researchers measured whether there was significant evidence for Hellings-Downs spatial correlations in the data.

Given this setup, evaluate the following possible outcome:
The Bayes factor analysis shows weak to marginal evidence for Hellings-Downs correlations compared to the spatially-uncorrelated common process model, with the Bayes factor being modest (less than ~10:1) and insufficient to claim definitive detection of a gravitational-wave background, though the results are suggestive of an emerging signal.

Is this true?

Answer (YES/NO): NO